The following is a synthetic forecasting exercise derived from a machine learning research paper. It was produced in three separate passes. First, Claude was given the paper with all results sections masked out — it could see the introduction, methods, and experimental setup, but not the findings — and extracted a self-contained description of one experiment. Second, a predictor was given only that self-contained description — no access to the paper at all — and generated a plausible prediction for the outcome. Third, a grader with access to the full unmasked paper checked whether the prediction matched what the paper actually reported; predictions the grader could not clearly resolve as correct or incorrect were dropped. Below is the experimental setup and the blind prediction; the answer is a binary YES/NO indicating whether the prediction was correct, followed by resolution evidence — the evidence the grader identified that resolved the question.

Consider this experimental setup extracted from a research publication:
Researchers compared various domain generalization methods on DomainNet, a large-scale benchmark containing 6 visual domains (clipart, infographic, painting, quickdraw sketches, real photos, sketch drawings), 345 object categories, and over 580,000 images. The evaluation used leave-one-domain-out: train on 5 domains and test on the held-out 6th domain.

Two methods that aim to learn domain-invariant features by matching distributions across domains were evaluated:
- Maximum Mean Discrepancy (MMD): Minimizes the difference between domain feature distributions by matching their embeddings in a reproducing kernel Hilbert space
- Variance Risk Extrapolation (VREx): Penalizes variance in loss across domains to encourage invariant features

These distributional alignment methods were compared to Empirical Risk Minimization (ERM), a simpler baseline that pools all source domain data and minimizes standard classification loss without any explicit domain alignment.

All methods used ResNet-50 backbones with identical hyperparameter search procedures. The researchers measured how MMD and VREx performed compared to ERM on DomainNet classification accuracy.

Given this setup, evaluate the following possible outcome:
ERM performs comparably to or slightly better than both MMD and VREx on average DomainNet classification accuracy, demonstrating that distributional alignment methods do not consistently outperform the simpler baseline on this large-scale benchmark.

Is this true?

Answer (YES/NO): NO